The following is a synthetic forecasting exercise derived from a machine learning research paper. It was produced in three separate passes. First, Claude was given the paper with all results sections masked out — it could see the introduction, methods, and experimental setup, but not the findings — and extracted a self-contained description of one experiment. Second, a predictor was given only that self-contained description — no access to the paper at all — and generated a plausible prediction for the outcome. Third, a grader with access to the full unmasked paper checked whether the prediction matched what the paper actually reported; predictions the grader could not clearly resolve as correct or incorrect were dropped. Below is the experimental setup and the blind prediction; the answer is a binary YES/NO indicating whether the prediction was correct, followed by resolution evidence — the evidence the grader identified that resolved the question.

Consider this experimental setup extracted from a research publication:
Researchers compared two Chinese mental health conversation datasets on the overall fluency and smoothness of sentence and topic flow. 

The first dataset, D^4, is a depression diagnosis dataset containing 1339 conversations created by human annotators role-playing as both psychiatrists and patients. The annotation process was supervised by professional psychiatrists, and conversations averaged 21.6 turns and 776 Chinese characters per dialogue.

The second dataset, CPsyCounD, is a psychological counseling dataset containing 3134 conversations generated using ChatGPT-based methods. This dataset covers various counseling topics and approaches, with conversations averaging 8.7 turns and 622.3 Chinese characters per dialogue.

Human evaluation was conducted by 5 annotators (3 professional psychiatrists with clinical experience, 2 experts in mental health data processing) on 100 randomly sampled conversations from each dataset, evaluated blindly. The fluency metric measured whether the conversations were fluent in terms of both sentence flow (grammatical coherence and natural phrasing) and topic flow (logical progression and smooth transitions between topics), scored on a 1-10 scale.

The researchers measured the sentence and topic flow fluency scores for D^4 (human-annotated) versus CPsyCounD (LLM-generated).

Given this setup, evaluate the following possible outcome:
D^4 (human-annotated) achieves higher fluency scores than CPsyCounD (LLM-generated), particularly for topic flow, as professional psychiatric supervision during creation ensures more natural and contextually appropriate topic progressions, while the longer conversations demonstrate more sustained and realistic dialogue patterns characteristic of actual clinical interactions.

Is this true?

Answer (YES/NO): YES